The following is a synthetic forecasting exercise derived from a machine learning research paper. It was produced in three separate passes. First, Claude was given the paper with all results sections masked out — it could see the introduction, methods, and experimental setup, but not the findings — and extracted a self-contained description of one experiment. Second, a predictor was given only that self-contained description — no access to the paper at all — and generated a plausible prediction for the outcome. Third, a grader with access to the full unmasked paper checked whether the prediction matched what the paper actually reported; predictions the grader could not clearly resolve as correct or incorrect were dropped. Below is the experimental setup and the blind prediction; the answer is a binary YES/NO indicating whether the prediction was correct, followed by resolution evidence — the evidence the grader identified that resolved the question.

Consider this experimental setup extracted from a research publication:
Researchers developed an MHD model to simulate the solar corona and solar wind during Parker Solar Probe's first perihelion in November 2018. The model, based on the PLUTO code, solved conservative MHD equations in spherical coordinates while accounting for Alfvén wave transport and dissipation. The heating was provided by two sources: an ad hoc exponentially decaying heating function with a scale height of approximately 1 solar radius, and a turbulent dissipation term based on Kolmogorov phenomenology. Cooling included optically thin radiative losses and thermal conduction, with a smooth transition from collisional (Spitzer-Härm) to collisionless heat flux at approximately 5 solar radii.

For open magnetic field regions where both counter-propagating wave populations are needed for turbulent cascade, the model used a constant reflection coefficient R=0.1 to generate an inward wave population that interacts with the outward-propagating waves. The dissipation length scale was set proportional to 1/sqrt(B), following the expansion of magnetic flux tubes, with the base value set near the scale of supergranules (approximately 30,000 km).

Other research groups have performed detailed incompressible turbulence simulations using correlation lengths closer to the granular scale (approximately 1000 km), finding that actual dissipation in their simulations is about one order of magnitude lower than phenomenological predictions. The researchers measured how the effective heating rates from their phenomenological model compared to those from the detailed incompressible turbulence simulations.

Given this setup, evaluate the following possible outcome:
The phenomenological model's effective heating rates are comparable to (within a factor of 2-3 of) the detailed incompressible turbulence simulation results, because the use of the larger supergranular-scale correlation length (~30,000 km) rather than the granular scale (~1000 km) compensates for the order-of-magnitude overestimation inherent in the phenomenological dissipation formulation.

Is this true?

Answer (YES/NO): YES